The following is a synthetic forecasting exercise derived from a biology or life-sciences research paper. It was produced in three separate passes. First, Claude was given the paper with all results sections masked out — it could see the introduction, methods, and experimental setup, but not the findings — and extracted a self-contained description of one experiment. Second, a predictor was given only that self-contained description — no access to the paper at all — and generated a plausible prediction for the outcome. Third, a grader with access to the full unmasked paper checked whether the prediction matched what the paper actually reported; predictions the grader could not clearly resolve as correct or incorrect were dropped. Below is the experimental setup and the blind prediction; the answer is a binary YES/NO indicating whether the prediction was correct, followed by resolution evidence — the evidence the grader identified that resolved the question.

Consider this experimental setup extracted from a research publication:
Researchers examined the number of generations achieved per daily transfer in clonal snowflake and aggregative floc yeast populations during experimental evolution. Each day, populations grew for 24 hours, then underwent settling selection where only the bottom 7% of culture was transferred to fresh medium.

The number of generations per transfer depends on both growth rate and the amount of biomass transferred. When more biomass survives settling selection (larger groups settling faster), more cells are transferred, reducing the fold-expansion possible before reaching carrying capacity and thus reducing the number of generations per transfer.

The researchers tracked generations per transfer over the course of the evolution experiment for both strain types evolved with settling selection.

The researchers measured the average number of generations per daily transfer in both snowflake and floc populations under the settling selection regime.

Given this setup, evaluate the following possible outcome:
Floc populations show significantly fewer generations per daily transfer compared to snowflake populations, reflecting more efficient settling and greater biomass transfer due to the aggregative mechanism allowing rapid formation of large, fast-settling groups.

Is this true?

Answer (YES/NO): NO